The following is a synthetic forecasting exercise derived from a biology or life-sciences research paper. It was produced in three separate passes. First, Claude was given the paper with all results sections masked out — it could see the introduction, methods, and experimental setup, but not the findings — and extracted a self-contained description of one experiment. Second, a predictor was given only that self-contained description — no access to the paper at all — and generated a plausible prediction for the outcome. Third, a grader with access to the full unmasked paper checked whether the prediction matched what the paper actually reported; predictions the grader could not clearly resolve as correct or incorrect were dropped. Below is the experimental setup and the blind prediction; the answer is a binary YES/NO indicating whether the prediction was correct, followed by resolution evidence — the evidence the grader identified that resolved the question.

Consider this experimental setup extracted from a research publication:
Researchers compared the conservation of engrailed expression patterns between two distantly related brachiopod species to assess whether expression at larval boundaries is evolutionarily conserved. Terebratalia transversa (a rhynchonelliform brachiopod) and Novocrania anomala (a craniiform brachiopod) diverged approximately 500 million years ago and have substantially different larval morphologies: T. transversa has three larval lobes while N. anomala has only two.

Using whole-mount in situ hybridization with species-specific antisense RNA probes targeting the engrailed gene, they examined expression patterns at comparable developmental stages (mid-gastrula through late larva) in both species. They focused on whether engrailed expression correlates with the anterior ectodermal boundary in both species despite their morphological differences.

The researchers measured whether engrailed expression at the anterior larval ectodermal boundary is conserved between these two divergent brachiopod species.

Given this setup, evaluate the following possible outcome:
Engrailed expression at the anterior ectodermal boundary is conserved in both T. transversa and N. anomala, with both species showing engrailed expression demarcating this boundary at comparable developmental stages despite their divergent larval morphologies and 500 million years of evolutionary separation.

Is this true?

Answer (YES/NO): YES